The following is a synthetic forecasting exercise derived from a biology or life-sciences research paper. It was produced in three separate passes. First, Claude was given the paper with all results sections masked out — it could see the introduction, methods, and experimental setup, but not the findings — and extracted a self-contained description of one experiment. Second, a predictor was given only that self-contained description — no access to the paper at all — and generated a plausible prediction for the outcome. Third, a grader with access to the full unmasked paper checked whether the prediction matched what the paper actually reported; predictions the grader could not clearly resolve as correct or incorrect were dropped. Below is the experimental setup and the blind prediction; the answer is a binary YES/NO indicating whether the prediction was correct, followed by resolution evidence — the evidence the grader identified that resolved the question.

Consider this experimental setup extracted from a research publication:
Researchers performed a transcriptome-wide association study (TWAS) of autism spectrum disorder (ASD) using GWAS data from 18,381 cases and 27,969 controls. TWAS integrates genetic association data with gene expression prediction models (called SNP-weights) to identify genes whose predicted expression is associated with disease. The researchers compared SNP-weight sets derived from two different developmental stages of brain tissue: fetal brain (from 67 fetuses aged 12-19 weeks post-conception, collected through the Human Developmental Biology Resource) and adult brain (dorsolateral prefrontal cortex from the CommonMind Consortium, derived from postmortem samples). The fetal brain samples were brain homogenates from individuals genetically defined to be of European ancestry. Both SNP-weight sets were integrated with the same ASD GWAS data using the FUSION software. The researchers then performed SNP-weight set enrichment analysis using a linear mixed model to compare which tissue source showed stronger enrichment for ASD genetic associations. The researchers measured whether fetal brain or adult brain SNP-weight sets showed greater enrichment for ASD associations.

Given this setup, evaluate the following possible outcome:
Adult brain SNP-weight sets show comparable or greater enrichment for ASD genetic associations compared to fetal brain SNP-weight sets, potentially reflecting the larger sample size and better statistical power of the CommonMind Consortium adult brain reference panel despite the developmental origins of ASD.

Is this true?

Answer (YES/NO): NO